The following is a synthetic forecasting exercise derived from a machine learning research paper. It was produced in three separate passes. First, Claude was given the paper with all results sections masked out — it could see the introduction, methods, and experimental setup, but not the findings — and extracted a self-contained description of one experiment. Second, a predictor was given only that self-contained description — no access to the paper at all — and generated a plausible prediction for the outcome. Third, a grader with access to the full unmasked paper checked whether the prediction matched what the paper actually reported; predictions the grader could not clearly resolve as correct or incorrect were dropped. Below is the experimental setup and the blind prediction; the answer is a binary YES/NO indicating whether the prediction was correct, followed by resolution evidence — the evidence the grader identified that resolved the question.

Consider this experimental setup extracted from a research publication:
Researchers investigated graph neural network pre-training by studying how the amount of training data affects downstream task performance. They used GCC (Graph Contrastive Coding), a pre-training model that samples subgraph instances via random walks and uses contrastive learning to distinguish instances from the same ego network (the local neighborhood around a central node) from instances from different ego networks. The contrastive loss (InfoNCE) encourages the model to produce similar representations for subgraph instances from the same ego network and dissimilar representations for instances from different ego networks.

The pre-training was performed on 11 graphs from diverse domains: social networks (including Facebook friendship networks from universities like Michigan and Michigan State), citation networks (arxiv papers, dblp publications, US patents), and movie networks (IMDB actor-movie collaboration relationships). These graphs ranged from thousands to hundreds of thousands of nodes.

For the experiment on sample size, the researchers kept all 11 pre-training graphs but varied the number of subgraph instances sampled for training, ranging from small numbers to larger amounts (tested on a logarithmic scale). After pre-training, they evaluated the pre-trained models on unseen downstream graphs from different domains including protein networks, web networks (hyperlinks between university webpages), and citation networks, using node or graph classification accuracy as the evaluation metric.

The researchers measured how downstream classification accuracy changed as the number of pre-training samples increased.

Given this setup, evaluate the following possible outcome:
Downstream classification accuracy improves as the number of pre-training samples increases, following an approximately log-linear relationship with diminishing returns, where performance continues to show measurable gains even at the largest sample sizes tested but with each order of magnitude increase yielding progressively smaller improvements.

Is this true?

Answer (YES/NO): NO